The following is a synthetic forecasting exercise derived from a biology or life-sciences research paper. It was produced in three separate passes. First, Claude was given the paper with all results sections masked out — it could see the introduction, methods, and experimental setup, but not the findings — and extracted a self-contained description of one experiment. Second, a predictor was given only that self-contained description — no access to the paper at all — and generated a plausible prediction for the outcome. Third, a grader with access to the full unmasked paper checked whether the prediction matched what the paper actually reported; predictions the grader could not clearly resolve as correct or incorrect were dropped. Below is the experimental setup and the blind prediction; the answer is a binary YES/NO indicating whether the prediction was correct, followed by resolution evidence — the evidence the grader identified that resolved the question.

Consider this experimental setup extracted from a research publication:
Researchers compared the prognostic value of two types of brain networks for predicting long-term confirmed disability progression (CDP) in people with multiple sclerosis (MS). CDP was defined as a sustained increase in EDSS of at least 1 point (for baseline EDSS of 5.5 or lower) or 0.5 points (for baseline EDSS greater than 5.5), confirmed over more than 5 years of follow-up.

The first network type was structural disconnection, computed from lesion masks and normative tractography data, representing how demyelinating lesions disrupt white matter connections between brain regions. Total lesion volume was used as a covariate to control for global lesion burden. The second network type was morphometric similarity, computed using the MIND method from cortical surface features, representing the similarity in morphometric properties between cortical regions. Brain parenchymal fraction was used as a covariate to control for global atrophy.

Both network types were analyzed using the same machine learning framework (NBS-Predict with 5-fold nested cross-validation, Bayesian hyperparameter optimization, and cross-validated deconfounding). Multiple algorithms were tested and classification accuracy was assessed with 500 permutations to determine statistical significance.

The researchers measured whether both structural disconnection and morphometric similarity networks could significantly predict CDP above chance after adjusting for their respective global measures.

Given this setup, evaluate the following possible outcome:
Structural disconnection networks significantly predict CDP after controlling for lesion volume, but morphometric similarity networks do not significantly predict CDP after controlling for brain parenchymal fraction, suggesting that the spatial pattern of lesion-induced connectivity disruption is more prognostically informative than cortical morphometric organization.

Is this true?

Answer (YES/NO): YES